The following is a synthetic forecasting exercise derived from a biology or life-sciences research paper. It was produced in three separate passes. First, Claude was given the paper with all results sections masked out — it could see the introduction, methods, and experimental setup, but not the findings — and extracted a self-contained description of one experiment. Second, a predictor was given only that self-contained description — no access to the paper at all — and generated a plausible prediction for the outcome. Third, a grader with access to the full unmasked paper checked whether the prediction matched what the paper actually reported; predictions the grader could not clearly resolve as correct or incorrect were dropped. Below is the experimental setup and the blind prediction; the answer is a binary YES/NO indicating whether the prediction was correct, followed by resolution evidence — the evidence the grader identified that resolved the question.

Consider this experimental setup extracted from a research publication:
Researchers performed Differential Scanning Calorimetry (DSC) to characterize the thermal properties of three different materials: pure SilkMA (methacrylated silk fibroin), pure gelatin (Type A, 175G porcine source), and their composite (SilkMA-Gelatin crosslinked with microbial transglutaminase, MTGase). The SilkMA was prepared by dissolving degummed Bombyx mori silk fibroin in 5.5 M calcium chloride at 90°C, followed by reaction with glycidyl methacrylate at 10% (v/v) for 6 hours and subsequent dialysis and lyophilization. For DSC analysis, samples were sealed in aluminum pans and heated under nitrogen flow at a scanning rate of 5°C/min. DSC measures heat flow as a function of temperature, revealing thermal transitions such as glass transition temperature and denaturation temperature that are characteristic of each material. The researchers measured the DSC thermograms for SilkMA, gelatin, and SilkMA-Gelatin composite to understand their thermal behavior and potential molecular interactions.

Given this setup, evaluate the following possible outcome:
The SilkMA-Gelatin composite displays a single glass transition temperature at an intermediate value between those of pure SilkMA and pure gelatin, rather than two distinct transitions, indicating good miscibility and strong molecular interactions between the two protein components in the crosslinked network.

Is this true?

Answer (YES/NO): YES